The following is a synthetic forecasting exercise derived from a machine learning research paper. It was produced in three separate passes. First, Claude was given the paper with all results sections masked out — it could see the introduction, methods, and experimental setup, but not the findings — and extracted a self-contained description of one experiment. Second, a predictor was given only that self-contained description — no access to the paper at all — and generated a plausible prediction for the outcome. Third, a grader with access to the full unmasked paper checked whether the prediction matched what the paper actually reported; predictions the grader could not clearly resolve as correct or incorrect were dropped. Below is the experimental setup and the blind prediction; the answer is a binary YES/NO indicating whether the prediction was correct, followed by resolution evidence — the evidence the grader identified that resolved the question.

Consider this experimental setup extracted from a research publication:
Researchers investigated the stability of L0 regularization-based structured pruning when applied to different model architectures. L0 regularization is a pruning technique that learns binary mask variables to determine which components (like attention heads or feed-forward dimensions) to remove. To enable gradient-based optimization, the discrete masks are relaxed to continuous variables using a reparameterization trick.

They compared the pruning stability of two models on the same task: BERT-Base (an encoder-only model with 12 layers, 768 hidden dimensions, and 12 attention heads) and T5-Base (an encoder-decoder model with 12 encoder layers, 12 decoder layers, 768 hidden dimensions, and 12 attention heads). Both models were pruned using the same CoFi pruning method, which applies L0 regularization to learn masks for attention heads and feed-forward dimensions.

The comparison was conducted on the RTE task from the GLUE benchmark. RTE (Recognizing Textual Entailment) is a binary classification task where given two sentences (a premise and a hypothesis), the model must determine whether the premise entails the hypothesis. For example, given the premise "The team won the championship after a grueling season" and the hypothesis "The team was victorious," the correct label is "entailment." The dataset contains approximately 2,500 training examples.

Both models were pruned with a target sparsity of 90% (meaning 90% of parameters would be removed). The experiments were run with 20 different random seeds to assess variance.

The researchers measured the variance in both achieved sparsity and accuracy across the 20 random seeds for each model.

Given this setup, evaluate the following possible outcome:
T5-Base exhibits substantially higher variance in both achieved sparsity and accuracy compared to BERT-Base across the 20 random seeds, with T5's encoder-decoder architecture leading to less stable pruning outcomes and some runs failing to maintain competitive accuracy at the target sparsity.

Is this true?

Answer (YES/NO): YES